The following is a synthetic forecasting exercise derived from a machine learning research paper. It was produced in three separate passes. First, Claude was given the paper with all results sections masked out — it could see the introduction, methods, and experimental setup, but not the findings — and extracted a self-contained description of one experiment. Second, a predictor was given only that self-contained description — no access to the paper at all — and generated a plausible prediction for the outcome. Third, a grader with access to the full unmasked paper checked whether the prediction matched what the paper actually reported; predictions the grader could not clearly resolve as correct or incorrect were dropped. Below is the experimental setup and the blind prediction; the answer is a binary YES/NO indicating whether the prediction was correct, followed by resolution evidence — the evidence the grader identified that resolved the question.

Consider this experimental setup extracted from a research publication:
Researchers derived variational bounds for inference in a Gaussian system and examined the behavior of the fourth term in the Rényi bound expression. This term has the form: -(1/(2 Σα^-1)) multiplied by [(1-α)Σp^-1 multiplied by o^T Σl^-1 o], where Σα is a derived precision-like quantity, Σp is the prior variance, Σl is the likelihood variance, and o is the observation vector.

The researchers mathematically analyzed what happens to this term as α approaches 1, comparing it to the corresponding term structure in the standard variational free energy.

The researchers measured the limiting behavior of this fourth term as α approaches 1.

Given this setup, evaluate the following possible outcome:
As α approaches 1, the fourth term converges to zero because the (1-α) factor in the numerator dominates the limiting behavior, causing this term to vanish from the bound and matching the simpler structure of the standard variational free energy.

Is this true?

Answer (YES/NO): YES